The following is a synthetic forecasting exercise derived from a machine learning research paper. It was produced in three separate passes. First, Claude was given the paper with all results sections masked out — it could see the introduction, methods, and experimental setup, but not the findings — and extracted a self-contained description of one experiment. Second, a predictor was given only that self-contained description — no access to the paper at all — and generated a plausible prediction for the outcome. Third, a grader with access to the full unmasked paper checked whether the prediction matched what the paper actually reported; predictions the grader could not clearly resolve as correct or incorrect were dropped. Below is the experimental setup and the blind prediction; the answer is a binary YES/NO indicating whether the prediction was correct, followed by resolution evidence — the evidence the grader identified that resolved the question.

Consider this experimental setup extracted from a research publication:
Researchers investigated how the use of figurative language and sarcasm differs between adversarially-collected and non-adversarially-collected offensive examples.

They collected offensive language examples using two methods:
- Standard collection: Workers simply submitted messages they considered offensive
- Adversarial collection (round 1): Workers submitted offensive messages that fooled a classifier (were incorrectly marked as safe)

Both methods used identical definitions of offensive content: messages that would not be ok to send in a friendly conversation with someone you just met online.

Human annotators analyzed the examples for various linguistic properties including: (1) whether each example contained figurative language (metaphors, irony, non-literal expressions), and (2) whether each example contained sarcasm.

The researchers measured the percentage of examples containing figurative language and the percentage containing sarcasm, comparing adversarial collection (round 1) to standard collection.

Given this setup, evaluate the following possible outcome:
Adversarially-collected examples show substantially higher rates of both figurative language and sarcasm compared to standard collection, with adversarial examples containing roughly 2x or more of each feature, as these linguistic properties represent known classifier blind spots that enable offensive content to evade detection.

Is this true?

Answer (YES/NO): NO